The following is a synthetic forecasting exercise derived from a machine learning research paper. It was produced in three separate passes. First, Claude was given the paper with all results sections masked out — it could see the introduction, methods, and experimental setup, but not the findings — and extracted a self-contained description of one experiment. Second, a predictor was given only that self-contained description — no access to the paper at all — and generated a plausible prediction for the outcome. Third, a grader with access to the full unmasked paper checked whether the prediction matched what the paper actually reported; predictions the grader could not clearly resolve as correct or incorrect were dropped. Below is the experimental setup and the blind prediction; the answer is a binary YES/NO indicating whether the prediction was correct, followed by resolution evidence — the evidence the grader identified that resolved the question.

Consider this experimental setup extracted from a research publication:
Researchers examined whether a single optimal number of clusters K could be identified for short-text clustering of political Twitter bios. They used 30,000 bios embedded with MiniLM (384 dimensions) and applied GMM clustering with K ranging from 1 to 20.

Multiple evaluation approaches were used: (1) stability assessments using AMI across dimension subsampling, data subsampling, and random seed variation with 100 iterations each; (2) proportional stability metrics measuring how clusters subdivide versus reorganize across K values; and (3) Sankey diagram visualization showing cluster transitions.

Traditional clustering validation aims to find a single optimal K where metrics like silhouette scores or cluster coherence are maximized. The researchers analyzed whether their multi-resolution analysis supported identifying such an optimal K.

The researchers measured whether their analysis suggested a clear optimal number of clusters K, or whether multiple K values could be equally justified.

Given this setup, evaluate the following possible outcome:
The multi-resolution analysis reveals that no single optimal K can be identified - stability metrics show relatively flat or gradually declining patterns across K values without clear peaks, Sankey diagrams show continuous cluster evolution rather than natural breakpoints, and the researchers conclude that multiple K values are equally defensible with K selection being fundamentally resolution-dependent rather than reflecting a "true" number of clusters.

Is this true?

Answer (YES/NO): YES